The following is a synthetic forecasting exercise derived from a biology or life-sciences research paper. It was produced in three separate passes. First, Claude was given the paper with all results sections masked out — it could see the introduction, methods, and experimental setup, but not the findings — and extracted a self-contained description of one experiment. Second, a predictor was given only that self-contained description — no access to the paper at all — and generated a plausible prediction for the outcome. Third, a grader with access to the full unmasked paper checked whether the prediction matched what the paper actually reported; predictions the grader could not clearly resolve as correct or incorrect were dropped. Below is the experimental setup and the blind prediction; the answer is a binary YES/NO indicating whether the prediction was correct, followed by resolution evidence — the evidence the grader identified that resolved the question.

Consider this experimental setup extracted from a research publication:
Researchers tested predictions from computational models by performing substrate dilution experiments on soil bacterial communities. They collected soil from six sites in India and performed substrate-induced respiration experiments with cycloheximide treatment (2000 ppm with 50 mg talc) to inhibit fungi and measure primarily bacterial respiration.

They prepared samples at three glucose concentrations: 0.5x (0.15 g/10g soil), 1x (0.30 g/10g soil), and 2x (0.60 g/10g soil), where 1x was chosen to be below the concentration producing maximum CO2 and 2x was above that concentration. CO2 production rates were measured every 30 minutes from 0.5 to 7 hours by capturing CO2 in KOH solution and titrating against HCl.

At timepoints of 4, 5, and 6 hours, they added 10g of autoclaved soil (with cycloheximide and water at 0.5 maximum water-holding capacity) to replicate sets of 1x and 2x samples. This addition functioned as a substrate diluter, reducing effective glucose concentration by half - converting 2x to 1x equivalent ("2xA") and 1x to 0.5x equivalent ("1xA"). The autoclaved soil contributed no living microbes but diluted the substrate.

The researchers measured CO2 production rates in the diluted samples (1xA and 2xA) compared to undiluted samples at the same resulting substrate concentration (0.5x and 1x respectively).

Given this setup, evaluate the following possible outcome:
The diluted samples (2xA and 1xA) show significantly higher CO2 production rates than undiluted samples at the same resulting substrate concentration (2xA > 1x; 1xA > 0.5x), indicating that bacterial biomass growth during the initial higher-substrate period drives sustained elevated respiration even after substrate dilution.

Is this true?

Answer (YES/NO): YES